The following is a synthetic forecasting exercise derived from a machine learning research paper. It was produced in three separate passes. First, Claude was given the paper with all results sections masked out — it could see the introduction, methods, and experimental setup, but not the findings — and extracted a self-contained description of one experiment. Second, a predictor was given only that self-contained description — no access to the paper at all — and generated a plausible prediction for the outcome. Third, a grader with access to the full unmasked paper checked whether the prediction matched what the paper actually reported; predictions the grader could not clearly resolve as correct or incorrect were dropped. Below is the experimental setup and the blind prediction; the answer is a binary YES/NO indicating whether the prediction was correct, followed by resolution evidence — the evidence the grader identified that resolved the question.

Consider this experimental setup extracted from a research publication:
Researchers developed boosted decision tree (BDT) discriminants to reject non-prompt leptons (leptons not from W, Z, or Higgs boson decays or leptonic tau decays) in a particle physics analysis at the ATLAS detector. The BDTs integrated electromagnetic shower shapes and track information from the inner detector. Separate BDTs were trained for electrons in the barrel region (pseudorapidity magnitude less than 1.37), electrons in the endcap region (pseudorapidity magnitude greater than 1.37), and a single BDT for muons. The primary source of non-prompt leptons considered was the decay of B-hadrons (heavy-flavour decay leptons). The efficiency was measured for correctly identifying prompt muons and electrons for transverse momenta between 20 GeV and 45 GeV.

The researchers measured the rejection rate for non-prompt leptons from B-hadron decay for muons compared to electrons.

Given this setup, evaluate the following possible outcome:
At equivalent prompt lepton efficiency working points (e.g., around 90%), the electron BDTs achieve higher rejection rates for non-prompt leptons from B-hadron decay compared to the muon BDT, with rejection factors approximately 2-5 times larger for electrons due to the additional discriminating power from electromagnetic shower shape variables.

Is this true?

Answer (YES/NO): YES